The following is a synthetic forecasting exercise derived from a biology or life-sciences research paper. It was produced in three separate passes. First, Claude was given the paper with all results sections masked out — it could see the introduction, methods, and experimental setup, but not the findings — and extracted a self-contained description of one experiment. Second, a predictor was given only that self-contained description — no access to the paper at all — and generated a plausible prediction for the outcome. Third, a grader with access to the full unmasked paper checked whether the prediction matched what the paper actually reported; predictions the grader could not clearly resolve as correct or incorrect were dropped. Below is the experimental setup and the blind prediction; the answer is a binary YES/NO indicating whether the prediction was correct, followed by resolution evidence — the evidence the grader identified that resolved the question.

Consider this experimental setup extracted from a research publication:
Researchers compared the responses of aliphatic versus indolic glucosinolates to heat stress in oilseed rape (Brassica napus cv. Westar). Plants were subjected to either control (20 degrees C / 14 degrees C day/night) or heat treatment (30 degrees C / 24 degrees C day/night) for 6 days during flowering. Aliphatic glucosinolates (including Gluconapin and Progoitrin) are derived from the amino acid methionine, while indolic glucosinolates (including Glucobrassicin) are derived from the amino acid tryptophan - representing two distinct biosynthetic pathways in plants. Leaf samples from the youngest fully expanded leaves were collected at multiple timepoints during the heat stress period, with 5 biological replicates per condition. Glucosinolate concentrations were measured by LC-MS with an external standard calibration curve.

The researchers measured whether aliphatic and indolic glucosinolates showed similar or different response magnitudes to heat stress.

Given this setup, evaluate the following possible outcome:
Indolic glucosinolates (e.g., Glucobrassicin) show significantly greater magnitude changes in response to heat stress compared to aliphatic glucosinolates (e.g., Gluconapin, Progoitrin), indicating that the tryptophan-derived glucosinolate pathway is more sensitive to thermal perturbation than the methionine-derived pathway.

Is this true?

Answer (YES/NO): YES